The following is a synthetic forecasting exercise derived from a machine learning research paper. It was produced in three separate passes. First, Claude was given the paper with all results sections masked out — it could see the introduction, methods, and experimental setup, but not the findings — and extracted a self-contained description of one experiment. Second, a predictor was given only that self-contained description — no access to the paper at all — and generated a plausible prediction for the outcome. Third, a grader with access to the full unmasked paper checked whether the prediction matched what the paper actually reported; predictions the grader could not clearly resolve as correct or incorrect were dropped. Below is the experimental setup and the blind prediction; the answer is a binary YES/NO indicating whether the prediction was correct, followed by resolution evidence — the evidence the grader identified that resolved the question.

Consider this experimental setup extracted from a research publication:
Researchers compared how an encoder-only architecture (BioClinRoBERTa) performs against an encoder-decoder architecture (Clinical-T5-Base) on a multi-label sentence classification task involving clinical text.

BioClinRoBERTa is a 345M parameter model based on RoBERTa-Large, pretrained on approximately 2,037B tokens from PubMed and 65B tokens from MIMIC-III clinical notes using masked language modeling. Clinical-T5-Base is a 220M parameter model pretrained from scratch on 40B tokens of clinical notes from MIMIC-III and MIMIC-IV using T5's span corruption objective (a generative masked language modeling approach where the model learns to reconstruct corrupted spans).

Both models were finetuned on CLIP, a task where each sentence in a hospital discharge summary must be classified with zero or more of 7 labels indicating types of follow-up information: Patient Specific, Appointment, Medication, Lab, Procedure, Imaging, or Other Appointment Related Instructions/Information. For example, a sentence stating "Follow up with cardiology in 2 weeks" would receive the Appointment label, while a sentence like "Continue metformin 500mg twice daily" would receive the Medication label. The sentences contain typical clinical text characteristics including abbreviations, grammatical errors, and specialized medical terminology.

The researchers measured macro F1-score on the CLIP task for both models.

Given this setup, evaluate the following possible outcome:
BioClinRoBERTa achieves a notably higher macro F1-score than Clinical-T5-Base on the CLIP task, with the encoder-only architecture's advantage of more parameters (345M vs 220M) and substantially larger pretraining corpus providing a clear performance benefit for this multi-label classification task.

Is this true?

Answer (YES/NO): YES